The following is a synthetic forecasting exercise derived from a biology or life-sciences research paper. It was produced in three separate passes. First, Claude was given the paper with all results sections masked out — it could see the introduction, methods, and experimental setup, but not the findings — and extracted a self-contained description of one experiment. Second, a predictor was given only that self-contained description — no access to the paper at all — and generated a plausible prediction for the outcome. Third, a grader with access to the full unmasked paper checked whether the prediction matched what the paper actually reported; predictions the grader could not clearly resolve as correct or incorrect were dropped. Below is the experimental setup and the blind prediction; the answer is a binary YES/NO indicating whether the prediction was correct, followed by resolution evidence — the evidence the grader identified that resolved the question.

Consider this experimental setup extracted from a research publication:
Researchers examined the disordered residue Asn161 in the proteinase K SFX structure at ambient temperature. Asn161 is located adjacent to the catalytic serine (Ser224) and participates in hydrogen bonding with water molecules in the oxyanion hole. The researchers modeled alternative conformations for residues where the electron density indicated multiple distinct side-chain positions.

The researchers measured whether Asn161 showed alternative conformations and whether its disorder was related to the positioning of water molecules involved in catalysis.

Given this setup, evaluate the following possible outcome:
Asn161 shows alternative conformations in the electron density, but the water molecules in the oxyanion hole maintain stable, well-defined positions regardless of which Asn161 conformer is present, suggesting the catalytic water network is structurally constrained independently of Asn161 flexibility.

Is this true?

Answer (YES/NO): NO